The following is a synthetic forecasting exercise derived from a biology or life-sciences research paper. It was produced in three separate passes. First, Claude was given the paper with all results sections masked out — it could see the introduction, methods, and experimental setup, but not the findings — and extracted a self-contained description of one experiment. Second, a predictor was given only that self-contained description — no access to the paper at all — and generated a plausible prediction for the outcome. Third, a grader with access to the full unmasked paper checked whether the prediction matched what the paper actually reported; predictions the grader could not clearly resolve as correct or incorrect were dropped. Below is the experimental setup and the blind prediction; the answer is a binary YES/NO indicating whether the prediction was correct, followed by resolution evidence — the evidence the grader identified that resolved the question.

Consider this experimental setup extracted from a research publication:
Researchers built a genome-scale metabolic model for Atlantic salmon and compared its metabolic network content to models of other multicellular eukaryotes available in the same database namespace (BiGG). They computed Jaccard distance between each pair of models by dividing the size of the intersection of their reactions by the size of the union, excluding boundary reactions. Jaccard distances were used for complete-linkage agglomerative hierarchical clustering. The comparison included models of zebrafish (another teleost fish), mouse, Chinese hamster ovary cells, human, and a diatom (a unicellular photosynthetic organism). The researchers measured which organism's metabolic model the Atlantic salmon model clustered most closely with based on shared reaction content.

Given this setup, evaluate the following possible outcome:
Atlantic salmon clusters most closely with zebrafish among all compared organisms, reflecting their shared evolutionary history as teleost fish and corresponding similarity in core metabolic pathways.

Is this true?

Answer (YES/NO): YES